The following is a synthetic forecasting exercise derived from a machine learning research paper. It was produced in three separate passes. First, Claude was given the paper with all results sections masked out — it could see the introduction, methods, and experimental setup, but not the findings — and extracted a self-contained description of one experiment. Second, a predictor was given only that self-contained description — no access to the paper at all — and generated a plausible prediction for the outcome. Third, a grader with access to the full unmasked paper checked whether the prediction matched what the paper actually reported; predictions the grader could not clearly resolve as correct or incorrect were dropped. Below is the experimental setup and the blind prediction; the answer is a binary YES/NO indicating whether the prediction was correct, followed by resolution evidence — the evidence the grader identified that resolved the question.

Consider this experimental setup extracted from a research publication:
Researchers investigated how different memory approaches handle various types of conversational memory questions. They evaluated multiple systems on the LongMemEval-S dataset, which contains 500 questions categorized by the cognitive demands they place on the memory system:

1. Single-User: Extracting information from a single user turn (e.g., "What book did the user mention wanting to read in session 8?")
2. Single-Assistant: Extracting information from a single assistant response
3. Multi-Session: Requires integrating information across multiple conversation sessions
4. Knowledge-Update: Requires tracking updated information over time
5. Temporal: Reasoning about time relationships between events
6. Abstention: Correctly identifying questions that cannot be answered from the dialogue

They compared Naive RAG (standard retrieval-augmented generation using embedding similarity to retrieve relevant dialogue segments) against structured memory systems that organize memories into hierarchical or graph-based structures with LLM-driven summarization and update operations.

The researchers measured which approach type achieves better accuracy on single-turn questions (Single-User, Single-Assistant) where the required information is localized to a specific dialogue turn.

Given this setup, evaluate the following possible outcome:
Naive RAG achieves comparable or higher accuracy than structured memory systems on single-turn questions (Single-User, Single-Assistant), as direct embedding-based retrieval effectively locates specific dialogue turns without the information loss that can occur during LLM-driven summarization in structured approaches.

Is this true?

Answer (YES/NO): YES